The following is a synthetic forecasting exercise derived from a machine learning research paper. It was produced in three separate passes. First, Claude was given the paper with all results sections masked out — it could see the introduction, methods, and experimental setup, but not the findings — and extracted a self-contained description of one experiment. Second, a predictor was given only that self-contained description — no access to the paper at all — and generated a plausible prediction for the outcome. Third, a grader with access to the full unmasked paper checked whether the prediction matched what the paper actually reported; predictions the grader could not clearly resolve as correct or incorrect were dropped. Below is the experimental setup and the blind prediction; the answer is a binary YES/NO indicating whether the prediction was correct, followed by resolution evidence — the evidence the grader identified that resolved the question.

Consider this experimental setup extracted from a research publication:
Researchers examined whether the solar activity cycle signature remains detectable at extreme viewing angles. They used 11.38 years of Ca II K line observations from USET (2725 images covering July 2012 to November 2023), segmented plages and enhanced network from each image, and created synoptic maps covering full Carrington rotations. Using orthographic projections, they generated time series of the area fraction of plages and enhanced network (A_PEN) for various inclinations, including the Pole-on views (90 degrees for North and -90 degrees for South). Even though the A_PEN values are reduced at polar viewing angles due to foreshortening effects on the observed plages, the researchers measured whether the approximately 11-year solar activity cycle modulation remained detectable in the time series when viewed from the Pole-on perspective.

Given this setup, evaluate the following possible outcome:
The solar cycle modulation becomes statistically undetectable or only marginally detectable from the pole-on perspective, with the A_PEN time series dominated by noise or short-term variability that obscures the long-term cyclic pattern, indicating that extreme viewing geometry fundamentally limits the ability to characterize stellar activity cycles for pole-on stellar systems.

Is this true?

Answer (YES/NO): NO